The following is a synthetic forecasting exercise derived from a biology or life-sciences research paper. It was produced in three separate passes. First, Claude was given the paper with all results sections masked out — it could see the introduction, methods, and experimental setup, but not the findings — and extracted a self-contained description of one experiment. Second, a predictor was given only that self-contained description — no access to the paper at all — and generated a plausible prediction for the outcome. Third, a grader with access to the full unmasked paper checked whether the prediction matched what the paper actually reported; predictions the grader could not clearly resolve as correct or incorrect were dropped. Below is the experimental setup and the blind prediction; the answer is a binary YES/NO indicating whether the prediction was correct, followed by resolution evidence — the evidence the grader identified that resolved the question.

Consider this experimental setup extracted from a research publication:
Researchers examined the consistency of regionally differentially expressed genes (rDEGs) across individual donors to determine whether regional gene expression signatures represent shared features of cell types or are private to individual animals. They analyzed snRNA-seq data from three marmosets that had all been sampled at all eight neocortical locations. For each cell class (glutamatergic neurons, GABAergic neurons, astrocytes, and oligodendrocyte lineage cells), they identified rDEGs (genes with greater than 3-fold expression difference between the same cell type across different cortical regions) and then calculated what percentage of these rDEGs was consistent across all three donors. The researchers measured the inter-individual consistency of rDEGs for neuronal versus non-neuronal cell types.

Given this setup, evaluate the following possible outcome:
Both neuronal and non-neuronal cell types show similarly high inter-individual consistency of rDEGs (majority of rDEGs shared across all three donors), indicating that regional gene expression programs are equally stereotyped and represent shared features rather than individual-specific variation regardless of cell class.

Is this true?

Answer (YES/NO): NO